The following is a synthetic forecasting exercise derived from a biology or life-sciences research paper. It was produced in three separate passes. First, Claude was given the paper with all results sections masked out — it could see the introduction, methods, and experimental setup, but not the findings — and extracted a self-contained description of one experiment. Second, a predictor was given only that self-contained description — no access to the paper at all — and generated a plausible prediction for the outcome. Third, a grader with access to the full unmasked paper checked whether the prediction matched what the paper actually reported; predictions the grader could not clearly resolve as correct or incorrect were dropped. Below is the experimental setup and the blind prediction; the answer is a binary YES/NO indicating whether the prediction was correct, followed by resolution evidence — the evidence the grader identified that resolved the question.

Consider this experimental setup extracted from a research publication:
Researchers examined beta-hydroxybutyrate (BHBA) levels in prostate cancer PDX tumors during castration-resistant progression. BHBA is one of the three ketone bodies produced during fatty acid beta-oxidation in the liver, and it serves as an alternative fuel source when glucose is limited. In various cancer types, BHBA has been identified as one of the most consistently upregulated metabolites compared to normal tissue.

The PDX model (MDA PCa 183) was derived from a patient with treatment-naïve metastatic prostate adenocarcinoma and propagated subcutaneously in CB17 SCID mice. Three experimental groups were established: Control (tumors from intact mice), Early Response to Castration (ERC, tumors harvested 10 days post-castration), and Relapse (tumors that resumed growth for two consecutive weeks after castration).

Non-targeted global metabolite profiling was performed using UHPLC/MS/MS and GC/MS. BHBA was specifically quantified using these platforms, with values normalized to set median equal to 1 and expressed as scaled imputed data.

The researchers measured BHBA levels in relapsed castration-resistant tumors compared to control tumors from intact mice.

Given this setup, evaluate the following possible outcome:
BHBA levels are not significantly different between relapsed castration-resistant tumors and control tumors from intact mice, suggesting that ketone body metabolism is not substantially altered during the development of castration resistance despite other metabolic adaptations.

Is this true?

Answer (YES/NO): NO